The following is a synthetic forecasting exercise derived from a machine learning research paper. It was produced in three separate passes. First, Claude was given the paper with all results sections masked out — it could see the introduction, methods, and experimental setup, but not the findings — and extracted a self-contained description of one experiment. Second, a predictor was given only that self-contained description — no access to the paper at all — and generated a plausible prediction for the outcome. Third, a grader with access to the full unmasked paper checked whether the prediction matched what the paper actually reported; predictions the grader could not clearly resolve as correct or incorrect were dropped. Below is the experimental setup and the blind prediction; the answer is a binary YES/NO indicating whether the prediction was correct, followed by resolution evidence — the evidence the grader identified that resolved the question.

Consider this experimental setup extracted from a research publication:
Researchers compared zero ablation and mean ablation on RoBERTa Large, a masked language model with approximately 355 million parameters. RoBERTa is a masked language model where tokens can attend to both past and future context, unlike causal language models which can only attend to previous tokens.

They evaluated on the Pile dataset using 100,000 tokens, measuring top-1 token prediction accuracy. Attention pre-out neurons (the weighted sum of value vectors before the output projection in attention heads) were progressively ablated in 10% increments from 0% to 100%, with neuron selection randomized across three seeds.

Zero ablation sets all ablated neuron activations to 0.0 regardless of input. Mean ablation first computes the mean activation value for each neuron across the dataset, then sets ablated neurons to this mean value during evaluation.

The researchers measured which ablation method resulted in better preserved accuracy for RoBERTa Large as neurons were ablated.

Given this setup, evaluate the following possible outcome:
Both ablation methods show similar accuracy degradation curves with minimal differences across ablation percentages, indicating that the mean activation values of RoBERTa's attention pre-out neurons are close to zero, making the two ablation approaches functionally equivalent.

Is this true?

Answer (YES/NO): YES